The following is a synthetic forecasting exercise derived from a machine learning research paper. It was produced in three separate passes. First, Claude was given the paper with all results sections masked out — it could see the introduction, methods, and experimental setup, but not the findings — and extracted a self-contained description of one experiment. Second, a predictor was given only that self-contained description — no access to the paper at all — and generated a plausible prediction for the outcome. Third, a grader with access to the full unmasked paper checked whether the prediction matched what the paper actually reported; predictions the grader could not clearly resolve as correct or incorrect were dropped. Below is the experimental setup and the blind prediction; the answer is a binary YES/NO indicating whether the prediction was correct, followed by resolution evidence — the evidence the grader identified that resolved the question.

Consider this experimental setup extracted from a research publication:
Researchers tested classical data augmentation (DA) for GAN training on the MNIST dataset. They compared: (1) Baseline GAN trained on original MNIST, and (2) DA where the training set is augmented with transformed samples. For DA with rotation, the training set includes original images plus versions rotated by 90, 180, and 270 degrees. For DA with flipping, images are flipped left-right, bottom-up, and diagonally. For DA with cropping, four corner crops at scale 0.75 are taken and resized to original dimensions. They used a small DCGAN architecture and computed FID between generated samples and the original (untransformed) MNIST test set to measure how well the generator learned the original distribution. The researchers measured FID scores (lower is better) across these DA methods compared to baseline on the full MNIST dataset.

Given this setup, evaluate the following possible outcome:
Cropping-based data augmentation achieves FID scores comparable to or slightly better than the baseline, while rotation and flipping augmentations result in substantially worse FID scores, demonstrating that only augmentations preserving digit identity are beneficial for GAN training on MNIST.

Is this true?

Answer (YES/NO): NO